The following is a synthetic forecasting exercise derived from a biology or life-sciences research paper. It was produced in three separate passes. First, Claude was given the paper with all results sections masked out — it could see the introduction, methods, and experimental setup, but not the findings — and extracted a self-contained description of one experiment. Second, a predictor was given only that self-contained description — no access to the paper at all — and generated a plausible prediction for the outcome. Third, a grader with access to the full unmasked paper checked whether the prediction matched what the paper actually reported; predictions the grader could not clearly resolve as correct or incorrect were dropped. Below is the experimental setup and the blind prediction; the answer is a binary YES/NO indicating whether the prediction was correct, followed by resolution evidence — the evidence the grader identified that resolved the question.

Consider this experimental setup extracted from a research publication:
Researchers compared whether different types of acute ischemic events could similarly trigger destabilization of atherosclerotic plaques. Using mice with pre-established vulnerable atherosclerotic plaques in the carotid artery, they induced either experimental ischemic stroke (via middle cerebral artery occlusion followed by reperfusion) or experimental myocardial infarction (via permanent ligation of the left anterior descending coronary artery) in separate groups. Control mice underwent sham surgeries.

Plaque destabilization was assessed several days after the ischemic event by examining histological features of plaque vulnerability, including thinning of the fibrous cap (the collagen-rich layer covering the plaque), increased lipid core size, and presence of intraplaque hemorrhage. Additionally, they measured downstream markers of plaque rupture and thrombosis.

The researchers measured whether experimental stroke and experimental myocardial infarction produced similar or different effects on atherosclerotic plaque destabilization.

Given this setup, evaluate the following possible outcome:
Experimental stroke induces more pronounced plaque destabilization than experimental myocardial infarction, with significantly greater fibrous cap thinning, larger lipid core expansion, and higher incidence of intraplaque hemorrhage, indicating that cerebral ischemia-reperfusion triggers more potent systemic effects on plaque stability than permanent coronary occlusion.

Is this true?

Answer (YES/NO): NO